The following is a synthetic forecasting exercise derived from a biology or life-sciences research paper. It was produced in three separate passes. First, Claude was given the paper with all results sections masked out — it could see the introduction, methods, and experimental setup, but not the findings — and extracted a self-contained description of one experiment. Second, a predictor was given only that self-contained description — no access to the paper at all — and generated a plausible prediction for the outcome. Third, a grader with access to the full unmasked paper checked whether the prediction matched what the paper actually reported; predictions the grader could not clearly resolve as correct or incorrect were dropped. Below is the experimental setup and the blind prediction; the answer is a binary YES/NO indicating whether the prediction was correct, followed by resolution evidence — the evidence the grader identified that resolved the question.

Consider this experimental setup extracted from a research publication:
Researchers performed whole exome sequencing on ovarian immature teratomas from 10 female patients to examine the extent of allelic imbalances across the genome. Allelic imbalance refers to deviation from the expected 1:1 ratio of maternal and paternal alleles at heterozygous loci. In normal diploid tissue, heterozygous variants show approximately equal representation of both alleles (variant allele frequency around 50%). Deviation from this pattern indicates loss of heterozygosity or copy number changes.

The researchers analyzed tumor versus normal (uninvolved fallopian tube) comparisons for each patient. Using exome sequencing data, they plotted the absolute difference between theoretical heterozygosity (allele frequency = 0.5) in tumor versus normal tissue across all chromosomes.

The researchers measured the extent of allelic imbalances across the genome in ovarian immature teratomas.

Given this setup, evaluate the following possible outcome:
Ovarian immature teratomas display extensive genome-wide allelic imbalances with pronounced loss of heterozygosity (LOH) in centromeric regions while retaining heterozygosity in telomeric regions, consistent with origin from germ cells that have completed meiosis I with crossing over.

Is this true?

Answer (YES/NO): NO